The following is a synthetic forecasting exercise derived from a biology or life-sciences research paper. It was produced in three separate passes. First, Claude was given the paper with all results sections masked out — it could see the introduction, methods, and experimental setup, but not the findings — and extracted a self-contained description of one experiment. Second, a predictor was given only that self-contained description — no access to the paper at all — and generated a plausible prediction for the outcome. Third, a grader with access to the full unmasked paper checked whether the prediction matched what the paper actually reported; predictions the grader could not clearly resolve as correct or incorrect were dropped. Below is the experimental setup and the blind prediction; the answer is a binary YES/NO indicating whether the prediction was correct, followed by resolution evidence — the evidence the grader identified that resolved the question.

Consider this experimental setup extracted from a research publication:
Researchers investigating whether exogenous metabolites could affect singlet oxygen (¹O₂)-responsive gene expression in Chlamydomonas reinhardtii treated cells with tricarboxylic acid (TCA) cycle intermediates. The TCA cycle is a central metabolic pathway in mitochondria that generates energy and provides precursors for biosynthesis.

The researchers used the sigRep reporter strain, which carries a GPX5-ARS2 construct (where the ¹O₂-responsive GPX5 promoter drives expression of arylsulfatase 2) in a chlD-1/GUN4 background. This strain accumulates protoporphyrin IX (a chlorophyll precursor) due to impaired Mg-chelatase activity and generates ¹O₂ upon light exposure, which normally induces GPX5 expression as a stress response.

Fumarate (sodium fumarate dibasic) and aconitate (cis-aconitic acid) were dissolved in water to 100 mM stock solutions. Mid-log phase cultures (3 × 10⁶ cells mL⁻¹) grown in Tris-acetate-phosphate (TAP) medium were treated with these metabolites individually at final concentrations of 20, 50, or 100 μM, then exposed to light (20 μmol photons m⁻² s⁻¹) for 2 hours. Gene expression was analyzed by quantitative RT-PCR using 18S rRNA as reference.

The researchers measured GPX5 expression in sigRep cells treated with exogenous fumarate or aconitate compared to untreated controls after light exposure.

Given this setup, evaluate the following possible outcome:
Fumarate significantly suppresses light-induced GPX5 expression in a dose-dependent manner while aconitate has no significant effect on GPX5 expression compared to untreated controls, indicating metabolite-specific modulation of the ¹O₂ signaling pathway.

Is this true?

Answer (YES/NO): NO